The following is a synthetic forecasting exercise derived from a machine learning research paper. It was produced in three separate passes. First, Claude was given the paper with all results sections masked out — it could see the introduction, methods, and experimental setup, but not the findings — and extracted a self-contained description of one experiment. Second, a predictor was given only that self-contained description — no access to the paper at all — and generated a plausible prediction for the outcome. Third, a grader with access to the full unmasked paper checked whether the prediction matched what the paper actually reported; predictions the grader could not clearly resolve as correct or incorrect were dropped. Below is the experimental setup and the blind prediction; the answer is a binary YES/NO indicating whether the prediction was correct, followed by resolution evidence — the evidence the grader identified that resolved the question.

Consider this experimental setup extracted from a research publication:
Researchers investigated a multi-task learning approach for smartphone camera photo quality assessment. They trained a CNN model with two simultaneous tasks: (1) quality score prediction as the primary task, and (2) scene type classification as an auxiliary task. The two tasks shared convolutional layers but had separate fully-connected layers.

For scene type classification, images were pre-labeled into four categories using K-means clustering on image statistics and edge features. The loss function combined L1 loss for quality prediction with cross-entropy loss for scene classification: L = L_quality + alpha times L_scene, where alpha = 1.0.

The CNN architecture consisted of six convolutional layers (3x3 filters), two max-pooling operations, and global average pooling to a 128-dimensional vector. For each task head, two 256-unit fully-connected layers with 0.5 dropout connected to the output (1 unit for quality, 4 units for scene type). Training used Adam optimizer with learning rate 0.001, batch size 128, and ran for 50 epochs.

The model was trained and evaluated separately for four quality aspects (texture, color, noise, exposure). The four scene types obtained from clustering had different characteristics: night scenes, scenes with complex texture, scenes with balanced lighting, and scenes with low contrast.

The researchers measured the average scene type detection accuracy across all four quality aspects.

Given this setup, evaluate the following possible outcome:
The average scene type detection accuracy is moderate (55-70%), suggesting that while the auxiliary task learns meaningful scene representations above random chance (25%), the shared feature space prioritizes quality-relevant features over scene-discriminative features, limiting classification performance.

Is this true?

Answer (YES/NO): NO